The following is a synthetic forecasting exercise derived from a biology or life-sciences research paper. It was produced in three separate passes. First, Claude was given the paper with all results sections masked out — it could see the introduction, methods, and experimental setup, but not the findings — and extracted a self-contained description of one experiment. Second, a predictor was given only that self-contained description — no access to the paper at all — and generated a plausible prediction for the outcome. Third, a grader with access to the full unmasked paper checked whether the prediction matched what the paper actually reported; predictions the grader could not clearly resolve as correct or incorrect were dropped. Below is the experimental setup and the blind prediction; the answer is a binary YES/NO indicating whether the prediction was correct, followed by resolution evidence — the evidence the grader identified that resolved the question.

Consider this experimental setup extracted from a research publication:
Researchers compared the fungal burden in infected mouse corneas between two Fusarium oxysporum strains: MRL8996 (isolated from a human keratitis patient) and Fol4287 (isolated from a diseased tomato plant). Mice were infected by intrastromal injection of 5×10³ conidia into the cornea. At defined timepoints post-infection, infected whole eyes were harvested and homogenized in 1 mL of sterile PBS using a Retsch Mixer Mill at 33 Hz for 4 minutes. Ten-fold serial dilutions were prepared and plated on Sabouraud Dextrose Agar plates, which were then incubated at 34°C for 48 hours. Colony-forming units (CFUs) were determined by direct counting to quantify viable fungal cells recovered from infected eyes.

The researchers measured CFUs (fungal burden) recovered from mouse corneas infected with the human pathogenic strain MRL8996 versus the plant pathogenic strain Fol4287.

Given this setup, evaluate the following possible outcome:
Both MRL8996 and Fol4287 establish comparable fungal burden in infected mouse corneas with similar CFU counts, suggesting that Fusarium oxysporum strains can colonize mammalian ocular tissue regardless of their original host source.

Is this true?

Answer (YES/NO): NO